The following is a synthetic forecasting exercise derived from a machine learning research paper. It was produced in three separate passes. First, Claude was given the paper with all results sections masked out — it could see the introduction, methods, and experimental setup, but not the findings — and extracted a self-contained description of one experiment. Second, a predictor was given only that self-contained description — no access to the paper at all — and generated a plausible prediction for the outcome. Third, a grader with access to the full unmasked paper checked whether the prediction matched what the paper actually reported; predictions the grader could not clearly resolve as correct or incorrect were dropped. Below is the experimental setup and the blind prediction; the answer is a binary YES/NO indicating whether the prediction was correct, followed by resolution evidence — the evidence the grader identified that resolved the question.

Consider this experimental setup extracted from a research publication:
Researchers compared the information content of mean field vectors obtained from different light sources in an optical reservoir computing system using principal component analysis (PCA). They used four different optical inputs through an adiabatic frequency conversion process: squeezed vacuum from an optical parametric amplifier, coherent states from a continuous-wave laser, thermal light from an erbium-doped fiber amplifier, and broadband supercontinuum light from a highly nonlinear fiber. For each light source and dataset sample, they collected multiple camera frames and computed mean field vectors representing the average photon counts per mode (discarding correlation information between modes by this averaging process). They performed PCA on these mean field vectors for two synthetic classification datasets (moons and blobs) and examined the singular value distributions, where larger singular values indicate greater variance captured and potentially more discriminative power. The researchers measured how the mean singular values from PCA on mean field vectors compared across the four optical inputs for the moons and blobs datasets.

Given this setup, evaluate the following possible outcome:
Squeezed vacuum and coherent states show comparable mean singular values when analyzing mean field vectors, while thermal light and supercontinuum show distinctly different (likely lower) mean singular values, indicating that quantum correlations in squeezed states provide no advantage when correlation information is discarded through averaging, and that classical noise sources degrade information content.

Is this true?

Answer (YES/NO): NO